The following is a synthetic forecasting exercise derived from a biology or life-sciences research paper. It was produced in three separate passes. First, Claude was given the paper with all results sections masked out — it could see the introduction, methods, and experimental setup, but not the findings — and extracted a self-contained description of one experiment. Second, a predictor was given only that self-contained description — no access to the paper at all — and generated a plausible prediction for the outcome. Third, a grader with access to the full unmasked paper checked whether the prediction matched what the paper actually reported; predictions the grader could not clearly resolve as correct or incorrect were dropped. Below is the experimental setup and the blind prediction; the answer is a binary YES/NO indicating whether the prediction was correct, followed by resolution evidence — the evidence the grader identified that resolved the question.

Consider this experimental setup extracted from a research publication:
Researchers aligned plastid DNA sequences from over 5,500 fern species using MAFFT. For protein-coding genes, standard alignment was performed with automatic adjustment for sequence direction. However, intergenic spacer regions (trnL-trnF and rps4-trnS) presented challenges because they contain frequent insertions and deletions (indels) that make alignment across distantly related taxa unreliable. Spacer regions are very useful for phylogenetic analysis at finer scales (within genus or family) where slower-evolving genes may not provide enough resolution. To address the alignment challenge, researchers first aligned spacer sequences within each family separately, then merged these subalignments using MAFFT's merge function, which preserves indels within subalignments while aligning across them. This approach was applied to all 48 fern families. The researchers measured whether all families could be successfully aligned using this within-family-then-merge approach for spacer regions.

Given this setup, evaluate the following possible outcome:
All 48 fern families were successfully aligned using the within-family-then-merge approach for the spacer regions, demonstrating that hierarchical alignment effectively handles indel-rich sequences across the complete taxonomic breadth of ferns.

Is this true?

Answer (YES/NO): NO